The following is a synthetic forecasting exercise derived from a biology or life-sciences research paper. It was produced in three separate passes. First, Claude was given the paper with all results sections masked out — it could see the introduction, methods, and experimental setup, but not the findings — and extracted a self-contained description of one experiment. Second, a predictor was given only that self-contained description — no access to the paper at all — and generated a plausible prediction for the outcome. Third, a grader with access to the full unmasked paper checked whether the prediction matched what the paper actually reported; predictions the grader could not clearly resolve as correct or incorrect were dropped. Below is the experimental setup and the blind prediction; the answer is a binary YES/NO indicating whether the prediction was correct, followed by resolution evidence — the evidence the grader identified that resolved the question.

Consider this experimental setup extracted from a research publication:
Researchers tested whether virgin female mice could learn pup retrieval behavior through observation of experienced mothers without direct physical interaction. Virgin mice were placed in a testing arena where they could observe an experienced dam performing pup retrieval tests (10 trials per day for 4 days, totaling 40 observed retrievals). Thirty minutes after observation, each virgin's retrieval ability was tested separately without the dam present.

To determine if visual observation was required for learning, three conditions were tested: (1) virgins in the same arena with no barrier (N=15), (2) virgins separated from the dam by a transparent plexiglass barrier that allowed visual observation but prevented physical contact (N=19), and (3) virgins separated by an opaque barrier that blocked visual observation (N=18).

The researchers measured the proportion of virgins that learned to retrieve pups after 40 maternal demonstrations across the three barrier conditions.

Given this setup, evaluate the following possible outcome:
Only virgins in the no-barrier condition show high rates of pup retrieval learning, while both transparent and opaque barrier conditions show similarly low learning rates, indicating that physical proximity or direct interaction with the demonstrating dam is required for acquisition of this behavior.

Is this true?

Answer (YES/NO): NO